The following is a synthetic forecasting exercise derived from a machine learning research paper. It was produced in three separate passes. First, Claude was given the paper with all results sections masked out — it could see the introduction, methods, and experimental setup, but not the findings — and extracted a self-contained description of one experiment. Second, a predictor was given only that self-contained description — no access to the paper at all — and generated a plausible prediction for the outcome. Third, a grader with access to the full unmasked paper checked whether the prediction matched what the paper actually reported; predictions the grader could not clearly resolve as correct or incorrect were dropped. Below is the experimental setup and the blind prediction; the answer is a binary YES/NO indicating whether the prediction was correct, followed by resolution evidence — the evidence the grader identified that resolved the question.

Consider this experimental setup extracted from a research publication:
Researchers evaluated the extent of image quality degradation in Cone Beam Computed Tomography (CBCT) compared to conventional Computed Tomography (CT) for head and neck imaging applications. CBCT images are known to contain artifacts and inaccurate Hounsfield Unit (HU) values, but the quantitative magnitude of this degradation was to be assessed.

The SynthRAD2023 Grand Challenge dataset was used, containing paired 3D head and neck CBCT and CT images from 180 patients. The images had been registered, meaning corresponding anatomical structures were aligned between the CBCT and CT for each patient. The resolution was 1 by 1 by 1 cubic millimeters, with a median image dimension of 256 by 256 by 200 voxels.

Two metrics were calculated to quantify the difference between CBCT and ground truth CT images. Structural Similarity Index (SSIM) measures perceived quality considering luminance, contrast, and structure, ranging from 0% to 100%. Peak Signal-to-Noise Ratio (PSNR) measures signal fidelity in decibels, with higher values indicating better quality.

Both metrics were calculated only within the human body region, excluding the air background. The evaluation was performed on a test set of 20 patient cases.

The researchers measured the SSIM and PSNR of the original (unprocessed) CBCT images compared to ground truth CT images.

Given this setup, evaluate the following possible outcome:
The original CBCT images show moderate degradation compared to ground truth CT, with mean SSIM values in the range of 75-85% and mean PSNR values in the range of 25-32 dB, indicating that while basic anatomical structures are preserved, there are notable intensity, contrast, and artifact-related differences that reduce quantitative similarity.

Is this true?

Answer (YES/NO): NO